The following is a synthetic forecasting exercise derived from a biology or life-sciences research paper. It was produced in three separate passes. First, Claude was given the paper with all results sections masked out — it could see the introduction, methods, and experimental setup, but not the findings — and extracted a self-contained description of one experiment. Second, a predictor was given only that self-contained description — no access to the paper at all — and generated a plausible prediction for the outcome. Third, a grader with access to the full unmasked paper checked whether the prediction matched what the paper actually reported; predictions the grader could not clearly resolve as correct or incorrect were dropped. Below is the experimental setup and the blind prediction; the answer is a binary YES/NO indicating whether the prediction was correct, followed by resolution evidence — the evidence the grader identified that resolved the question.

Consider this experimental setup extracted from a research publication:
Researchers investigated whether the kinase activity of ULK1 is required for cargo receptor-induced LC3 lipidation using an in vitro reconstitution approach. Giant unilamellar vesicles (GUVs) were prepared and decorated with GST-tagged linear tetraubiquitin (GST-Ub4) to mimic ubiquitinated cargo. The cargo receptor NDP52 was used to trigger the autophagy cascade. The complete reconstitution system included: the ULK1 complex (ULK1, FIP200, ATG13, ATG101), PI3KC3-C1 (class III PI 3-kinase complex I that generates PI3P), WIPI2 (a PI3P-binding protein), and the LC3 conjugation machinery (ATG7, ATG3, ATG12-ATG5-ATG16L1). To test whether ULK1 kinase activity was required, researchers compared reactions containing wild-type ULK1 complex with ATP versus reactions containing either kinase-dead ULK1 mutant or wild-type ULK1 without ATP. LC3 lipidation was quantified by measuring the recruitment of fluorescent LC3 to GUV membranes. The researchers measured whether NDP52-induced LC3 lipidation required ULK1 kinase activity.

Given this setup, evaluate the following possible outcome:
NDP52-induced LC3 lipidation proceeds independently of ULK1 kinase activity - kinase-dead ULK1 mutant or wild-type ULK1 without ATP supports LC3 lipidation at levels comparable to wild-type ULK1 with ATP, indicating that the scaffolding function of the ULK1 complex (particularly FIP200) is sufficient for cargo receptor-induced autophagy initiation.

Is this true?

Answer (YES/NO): YES